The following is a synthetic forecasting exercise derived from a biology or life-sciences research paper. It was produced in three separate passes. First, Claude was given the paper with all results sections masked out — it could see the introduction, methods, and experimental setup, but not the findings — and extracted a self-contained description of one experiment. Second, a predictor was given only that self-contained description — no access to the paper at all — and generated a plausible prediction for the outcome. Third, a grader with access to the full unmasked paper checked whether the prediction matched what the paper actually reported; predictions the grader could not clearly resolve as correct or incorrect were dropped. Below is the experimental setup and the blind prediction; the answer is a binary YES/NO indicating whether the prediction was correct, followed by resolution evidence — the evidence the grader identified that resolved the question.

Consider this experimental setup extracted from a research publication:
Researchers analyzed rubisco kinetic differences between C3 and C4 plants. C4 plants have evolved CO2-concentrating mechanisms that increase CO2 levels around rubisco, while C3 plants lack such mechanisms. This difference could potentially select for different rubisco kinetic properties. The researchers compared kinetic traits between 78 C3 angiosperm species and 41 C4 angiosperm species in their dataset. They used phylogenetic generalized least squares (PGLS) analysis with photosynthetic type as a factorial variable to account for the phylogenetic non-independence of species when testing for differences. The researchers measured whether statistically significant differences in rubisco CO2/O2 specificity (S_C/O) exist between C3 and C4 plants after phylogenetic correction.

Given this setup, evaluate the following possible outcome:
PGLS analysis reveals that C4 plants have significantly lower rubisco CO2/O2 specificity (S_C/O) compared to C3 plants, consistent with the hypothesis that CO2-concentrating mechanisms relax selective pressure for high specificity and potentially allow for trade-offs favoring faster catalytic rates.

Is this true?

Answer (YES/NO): YES